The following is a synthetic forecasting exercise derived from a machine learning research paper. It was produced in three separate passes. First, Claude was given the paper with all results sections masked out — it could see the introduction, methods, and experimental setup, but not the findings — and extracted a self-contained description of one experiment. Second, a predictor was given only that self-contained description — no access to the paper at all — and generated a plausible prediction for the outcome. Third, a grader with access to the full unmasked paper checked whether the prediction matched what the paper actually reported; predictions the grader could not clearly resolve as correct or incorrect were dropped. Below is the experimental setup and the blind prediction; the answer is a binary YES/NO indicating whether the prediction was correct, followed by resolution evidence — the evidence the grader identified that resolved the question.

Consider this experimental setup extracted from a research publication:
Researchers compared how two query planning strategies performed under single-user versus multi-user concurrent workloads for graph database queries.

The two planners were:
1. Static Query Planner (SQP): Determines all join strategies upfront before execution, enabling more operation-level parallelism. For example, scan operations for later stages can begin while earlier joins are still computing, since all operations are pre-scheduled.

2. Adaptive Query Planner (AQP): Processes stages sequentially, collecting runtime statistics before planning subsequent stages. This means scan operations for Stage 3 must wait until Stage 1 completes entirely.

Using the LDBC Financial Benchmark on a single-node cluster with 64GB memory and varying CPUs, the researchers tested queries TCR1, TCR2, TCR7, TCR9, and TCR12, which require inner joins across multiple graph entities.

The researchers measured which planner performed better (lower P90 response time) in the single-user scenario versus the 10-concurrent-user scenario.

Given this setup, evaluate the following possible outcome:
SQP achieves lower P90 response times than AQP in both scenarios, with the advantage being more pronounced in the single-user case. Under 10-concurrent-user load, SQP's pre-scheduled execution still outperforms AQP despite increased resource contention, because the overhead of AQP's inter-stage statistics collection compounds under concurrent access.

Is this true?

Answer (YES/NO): NO